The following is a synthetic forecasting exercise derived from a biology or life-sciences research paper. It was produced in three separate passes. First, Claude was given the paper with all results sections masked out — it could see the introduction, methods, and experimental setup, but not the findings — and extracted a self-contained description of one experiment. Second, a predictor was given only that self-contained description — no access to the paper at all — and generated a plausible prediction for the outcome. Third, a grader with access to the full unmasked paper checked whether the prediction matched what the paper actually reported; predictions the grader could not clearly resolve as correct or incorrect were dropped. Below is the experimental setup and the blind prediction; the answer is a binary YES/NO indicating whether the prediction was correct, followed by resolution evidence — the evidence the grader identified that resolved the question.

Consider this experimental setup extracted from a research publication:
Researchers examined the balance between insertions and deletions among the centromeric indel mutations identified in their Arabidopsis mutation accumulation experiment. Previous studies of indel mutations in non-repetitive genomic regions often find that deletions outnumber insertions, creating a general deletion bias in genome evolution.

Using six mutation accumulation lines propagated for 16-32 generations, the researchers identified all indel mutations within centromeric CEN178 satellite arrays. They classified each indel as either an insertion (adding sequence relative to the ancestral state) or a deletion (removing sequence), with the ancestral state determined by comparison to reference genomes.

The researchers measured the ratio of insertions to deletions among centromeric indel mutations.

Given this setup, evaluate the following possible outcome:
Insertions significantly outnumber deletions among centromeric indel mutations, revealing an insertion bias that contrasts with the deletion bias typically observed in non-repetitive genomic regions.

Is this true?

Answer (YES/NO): YES